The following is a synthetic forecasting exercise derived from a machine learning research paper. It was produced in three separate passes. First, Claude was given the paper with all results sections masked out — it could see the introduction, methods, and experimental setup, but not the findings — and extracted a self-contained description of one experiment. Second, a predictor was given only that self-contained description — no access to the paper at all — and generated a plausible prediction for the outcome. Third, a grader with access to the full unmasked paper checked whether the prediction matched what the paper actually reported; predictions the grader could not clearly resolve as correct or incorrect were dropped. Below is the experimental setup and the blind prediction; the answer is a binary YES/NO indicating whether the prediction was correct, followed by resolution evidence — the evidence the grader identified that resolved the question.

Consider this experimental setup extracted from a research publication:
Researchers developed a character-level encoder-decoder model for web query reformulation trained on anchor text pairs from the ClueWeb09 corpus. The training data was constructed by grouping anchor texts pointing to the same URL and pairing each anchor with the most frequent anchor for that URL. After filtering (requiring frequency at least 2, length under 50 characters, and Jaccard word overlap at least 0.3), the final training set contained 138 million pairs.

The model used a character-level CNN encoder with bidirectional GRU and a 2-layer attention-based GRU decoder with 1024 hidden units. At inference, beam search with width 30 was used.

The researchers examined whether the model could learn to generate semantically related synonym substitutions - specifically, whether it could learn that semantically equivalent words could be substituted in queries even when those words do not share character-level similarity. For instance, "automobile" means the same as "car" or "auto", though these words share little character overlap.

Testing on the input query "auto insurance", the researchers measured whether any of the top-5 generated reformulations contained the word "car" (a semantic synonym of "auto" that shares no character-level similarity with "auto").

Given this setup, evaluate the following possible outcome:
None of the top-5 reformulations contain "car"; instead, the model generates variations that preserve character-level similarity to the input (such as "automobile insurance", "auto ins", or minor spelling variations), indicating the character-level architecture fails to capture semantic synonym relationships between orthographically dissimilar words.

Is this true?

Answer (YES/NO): NO